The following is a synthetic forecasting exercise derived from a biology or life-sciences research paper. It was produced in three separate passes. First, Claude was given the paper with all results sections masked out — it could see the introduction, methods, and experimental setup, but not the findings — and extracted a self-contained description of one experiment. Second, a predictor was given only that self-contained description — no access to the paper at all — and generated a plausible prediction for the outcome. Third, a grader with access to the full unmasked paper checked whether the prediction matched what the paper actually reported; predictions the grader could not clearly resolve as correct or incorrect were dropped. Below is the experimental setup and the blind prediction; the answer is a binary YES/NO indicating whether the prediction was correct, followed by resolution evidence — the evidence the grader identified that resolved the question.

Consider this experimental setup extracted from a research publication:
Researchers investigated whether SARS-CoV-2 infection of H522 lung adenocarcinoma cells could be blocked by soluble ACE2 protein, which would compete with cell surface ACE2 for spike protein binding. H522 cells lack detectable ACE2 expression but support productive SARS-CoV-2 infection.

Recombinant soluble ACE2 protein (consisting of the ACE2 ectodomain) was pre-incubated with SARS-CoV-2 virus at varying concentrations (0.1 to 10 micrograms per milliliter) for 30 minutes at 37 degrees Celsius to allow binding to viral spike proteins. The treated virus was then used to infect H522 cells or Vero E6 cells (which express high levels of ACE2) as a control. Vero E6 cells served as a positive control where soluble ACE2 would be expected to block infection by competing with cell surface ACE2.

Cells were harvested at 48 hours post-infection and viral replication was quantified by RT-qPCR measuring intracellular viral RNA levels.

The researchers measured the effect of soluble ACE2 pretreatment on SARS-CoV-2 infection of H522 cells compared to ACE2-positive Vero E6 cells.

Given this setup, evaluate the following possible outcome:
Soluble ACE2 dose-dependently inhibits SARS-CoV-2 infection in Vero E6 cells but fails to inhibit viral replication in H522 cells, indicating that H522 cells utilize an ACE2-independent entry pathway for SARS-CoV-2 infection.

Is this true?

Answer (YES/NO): NO